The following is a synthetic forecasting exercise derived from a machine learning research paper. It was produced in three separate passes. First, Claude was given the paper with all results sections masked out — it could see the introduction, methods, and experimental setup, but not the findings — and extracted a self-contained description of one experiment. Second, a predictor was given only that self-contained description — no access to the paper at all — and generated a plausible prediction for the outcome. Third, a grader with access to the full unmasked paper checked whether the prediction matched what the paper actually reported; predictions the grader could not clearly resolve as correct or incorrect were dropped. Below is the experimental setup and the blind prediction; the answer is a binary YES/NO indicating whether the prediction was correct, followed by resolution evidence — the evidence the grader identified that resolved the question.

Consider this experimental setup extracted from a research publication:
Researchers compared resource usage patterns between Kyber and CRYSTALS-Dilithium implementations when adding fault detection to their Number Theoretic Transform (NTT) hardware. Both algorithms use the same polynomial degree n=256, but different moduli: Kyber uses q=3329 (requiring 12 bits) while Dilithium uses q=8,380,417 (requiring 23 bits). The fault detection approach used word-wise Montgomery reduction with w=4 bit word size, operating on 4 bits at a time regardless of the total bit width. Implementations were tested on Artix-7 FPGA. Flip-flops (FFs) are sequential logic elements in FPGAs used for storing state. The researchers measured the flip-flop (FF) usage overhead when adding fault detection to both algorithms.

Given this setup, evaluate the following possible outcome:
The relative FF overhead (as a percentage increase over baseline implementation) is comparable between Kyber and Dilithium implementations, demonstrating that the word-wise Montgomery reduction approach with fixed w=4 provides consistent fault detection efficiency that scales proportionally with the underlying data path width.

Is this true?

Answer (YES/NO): NO